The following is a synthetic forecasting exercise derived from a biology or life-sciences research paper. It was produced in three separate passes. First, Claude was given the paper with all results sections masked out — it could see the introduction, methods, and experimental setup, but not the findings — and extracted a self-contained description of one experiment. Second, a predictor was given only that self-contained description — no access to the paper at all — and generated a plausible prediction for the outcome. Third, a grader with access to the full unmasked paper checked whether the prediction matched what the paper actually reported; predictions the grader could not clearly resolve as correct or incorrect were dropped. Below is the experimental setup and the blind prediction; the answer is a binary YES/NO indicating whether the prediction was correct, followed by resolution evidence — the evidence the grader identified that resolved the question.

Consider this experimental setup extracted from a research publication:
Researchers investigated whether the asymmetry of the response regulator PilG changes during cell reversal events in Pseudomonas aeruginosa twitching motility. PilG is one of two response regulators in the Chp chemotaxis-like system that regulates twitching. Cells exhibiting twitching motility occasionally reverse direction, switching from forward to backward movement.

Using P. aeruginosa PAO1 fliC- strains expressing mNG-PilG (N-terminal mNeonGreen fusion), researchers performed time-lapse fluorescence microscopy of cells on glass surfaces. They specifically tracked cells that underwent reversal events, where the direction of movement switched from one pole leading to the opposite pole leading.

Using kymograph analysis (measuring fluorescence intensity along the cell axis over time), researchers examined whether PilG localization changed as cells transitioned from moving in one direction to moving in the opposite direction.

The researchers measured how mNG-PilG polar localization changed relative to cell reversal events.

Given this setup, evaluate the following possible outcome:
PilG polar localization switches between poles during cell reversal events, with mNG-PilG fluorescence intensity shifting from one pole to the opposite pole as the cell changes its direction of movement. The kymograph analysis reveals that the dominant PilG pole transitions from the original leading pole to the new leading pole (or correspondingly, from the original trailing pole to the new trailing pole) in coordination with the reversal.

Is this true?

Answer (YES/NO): YES